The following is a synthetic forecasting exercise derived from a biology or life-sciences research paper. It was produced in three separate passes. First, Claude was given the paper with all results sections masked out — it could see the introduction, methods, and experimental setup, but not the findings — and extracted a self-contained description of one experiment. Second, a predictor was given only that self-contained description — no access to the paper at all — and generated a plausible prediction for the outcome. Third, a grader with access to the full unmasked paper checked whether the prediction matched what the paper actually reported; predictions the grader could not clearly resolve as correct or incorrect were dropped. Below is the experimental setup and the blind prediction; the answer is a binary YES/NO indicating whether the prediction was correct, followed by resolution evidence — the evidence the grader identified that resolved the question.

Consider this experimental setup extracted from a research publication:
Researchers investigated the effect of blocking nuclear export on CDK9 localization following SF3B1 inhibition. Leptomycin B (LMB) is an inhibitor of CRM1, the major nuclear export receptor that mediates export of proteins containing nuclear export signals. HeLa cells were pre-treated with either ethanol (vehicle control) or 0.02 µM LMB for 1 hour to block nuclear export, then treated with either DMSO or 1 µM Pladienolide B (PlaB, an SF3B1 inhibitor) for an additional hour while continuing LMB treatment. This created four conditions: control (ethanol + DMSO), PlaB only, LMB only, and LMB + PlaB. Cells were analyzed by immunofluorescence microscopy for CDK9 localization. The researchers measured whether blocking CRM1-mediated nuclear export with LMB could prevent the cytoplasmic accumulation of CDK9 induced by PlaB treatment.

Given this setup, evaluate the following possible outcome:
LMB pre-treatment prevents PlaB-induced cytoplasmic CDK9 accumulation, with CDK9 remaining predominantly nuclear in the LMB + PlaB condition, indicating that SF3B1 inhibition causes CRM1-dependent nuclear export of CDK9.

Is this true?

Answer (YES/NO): NO